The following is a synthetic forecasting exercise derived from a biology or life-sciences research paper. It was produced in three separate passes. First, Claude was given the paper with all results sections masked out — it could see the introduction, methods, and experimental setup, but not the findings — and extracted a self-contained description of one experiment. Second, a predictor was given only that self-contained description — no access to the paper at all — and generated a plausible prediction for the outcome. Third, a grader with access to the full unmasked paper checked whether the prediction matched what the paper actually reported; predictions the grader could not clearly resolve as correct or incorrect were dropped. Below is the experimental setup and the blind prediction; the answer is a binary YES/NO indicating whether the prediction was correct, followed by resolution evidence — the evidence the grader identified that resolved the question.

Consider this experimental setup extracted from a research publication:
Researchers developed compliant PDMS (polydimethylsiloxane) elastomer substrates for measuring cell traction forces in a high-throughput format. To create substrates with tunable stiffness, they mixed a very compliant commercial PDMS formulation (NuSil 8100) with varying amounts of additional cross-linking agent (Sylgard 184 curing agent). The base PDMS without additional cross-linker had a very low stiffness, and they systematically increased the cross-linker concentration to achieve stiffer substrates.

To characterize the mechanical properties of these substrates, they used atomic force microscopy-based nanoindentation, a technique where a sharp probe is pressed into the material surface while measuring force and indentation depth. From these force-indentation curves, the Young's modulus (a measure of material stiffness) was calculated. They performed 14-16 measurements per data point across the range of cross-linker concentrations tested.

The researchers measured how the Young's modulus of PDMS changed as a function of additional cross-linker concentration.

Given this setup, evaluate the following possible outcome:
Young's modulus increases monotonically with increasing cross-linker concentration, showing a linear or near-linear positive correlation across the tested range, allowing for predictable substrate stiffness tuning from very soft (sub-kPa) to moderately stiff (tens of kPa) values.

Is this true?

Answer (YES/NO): NO